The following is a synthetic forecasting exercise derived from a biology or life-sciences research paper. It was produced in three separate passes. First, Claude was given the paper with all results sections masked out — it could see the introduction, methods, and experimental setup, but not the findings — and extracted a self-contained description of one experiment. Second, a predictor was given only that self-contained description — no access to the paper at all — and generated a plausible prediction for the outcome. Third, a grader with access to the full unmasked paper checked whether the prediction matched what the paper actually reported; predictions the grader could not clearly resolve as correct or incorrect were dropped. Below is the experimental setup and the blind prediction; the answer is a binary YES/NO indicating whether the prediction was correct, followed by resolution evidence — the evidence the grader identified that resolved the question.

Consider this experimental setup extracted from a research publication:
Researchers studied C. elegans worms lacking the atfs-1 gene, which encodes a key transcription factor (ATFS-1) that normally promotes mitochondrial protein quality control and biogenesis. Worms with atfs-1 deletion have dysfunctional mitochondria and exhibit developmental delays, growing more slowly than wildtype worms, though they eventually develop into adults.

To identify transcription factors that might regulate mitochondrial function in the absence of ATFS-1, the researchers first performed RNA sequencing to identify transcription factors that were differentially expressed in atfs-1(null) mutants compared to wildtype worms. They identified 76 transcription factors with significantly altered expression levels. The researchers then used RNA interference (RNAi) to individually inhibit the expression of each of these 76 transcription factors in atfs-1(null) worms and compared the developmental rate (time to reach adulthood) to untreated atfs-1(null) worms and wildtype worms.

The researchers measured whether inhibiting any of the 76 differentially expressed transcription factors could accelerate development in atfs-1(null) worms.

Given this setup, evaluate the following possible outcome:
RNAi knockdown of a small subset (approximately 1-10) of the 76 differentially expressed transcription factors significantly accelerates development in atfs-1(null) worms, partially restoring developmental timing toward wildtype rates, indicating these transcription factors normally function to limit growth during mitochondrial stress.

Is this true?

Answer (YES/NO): YES